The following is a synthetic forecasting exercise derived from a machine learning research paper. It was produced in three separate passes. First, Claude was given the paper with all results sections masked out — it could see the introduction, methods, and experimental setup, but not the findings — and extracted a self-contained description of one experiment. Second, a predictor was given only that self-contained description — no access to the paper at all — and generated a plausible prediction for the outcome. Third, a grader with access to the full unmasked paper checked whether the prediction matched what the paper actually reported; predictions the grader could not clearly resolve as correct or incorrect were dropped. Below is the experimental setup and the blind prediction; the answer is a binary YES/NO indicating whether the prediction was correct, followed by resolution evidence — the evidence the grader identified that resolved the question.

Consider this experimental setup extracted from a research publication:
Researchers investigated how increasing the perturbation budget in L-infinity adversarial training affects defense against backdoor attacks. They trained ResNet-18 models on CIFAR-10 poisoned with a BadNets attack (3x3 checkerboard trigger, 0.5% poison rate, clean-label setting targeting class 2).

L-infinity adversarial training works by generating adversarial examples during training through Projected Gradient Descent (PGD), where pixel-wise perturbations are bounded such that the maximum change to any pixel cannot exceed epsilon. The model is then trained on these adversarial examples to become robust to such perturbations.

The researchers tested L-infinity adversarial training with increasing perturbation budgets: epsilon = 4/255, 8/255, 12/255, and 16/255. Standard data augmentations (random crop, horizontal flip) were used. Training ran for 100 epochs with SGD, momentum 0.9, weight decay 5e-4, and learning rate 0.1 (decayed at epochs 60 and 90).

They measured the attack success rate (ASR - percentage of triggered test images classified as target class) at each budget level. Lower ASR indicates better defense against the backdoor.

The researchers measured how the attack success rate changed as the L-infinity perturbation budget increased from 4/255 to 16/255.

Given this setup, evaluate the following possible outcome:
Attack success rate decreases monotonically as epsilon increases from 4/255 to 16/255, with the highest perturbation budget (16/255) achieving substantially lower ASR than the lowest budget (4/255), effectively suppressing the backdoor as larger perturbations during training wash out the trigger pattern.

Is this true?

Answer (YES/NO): NO